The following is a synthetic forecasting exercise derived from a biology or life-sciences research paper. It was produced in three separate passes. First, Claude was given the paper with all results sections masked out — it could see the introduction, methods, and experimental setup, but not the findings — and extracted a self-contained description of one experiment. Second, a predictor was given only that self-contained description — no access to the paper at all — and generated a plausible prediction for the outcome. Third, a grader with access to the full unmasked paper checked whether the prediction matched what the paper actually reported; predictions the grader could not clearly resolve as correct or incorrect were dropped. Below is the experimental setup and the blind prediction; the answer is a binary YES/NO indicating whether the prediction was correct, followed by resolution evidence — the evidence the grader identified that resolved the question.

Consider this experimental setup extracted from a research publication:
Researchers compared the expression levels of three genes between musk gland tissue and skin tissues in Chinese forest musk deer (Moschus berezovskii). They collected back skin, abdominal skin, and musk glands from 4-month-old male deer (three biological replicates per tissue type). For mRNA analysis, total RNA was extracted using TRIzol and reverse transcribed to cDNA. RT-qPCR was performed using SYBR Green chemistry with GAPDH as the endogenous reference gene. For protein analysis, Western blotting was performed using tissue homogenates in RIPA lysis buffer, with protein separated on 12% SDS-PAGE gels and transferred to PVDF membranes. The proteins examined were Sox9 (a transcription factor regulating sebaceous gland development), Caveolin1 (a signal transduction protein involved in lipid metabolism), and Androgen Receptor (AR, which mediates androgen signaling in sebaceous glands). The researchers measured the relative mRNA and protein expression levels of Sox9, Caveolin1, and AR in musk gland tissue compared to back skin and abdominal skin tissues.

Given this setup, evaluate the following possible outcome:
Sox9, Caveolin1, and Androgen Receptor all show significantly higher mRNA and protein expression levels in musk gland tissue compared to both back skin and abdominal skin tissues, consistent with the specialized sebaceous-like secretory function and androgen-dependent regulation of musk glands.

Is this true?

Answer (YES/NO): YES